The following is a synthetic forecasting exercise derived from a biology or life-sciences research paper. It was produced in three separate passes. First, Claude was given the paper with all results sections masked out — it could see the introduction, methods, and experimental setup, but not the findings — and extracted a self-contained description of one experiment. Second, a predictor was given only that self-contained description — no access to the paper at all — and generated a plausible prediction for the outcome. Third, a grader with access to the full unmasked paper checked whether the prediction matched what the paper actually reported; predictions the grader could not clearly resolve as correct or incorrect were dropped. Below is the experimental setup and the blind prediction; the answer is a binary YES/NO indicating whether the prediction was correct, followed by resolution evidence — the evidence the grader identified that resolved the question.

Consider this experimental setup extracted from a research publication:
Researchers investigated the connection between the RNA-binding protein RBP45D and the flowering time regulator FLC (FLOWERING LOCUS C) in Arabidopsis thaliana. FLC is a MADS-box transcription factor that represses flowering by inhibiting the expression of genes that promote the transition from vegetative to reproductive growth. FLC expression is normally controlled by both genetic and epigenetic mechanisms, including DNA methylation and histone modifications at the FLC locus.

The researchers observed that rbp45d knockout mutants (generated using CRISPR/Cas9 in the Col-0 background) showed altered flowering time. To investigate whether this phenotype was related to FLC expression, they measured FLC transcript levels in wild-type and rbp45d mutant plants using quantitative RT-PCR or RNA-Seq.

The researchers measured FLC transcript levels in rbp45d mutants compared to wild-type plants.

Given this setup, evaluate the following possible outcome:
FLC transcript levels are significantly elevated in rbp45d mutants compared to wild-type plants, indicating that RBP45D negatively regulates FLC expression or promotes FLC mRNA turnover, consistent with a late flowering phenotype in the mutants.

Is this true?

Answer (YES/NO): YES